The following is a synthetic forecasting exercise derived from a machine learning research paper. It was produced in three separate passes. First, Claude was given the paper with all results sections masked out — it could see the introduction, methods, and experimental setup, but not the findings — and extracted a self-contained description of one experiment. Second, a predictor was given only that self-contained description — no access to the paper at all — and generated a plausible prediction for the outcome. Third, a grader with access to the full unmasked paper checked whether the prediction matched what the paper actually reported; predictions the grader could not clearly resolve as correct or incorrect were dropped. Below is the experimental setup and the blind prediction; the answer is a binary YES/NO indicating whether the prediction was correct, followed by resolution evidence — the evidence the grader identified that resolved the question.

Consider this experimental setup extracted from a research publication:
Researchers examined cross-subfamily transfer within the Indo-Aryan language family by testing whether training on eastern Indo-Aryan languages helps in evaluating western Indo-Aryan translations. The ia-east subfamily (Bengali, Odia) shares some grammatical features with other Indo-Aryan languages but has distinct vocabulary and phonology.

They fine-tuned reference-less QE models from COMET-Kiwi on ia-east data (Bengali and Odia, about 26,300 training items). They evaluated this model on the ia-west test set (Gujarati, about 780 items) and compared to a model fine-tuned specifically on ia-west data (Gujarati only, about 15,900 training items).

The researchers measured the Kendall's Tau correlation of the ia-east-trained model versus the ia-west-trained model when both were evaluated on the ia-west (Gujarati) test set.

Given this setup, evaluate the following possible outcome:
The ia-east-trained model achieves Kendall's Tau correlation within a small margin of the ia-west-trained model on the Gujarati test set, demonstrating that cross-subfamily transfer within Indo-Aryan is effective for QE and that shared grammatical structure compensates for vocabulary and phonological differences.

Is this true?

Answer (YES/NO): YES